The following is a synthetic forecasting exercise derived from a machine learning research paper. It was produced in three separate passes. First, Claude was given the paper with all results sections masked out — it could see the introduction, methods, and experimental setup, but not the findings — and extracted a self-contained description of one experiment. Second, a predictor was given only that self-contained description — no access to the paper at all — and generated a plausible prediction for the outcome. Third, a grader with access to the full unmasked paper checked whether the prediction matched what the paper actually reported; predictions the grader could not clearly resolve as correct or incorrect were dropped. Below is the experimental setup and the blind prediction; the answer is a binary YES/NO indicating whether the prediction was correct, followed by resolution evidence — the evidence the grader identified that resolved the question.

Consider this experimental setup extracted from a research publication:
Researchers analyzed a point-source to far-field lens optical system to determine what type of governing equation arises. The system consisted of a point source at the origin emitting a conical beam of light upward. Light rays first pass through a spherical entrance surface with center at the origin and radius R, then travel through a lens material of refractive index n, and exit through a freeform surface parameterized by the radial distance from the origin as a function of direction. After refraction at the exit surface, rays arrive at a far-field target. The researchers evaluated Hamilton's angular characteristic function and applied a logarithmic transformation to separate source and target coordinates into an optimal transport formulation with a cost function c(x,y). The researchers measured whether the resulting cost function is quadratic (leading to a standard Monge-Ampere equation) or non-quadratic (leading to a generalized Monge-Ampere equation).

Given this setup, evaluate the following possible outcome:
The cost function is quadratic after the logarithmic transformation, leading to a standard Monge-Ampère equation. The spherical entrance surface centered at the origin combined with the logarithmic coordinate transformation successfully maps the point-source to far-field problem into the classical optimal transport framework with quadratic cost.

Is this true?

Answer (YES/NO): NO